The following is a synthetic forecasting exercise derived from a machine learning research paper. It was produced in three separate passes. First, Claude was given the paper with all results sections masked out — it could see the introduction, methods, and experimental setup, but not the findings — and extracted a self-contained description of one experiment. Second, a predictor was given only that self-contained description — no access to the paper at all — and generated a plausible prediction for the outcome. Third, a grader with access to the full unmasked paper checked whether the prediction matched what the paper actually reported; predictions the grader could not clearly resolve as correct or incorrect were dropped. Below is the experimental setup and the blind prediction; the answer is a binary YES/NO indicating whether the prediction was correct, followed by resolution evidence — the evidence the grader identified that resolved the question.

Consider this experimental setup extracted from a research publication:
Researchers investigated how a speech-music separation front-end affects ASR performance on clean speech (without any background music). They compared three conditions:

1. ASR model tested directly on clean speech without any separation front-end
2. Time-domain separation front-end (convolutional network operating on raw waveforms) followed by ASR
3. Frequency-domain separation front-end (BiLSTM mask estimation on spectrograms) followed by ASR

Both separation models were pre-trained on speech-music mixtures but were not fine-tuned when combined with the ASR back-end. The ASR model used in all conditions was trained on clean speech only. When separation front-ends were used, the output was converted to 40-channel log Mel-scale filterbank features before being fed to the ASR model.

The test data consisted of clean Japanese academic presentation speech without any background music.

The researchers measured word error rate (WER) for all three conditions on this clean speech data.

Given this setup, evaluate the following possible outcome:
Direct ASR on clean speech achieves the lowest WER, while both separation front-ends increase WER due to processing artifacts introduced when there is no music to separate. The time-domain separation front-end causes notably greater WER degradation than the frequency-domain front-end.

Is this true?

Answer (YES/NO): NO